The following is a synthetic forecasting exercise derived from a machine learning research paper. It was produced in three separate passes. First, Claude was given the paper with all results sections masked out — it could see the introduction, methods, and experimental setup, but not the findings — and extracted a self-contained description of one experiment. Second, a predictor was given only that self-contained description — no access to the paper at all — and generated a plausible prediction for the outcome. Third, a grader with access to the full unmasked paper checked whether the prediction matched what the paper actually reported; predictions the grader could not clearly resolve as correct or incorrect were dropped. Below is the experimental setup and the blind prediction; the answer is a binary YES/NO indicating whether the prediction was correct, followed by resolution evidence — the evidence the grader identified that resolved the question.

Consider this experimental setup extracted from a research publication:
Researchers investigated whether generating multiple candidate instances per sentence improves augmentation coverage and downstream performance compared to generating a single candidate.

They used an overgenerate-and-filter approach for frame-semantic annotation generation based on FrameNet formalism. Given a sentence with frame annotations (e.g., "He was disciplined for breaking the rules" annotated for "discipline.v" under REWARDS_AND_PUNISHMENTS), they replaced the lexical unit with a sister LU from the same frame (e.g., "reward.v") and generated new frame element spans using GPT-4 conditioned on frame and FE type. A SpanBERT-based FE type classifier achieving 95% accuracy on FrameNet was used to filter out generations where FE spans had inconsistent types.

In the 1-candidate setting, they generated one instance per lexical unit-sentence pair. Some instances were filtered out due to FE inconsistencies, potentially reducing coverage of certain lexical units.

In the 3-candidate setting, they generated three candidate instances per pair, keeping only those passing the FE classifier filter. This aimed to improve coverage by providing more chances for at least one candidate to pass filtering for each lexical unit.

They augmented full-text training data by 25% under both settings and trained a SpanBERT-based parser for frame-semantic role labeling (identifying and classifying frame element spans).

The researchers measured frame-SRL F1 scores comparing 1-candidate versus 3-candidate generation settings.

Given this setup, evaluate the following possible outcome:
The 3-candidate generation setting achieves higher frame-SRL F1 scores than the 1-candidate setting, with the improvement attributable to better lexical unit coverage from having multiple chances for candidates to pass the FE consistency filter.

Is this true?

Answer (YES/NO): NO